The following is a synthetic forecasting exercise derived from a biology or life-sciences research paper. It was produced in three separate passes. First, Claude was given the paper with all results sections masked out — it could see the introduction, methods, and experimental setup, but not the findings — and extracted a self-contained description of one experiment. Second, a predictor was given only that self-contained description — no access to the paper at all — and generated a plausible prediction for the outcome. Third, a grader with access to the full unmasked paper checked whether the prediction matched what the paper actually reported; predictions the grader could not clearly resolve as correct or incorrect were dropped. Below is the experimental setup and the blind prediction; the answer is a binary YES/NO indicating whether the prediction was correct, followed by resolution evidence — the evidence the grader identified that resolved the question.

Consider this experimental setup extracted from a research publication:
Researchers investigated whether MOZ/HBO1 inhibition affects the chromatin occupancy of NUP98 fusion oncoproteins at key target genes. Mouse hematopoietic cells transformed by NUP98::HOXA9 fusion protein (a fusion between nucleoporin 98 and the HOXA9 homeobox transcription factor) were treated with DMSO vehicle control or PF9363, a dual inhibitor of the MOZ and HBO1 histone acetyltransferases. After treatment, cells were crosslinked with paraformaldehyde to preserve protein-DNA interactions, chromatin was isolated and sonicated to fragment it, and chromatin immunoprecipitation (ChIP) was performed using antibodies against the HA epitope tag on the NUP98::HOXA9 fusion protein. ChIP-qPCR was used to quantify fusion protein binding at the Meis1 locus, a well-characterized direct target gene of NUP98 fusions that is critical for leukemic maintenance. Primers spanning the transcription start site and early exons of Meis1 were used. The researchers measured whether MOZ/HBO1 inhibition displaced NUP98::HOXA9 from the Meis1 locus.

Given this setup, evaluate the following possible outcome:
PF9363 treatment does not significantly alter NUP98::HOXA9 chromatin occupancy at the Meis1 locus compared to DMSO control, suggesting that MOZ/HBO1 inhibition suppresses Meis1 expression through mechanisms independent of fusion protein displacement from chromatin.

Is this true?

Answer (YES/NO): NO